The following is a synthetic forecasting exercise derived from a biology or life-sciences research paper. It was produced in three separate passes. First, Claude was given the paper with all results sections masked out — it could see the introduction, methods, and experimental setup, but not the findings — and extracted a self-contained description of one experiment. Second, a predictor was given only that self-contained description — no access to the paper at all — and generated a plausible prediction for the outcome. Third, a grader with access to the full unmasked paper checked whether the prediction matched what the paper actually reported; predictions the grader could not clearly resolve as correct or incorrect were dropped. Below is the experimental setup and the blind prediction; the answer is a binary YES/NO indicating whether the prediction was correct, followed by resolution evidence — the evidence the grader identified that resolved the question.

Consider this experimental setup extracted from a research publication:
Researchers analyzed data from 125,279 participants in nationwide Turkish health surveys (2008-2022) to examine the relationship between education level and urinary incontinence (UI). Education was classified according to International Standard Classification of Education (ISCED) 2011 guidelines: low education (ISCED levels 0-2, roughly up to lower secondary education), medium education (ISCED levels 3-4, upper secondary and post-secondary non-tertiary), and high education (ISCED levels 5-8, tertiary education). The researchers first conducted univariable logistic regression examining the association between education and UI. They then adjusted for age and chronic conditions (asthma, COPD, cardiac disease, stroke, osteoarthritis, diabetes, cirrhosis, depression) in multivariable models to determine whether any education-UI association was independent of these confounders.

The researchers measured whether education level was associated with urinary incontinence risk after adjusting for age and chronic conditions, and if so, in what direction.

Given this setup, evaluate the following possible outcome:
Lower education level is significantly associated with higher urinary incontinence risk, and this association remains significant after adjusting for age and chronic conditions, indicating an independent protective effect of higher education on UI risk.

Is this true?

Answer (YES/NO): YES